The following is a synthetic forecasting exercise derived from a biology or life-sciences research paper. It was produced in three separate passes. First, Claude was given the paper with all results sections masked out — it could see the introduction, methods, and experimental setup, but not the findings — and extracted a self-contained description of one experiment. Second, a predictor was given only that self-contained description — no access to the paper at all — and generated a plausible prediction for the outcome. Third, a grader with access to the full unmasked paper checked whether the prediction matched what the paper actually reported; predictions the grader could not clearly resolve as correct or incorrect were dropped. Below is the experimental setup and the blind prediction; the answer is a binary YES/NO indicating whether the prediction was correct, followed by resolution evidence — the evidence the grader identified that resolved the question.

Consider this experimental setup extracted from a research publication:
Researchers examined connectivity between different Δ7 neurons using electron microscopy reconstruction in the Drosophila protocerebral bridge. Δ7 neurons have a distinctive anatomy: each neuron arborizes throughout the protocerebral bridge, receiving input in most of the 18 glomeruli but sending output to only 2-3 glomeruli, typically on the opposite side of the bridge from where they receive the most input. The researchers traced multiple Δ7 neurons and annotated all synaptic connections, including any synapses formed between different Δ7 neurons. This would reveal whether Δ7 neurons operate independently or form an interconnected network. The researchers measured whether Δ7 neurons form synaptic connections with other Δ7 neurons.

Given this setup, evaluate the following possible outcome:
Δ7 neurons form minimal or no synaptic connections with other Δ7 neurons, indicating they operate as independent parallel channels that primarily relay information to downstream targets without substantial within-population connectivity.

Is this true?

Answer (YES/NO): NO